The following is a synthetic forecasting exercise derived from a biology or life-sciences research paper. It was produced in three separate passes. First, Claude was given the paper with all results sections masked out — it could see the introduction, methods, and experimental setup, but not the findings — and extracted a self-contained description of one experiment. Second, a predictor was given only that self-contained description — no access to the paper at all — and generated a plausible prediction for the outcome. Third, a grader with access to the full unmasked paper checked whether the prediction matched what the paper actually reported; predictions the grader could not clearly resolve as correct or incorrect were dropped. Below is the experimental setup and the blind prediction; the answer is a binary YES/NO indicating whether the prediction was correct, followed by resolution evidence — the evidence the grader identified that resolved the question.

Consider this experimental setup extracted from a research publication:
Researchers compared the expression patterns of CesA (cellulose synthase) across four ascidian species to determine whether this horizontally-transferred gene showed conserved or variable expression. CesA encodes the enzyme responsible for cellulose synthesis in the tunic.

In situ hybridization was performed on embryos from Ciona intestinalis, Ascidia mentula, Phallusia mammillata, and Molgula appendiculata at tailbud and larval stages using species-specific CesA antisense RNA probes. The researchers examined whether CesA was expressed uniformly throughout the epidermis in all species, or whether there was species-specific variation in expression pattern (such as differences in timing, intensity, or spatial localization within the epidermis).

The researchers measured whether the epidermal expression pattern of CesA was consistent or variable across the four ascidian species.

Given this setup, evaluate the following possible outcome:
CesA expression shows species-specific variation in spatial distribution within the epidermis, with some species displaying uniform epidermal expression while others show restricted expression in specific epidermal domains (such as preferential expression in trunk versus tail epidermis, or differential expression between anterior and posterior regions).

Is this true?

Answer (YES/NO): NO